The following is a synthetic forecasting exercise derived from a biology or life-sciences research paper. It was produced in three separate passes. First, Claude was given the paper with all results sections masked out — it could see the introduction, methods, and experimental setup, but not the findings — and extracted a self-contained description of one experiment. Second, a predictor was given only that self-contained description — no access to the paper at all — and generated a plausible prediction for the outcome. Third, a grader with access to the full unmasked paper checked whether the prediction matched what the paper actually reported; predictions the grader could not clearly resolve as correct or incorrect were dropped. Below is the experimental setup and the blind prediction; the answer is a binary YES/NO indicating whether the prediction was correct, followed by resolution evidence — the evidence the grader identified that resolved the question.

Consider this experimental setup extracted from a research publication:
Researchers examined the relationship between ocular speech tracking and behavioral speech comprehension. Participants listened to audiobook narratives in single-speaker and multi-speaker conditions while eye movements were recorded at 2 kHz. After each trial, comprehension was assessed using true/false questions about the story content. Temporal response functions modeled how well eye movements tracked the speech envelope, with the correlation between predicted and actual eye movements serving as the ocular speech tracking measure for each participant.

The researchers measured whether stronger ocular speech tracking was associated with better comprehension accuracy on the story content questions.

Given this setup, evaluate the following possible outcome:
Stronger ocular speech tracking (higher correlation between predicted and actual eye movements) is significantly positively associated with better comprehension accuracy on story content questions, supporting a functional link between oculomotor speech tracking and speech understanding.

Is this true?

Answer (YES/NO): NO